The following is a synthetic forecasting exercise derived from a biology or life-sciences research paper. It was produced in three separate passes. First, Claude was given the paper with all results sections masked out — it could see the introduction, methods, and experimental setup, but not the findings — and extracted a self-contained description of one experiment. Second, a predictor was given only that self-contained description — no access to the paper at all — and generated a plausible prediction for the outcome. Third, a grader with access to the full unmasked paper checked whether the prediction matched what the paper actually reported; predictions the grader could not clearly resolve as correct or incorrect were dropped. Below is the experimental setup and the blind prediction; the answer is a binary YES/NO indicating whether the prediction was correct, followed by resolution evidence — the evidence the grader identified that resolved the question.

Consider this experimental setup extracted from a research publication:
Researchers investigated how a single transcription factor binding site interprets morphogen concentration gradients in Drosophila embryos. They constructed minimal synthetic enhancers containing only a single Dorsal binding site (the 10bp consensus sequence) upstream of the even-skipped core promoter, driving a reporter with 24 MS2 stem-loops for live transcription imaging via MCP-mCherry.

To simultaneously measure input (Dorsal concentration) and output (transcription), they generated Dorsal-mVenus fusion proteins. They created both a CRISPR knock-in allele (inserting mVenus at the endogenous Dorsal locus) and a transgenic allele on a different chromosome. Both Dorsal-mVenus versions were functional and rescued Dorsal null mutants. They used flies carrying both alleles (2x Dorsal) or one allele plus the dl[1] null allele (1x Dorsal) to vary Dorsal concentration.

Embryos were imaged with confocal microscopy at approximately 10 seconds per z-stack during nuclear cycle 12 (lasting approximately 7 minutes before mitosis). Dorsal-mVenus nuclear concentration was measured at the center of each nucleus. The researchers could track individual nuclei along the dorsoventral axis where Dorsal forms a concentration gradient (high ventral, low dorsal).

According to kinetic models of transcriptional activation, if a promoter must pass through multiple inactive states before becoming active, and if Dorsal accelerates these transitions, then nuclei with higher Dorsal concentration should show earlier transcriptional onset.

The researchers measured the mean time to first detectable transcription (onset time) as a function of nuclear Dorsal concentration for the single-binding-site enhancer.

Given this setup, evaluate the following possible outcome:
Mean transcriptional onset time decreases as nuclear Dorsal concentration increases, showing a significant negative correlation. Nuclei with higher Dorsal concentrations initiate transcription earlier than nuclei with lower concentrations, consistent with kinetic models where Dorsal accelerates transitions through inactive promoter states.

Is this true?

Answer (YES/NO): NO